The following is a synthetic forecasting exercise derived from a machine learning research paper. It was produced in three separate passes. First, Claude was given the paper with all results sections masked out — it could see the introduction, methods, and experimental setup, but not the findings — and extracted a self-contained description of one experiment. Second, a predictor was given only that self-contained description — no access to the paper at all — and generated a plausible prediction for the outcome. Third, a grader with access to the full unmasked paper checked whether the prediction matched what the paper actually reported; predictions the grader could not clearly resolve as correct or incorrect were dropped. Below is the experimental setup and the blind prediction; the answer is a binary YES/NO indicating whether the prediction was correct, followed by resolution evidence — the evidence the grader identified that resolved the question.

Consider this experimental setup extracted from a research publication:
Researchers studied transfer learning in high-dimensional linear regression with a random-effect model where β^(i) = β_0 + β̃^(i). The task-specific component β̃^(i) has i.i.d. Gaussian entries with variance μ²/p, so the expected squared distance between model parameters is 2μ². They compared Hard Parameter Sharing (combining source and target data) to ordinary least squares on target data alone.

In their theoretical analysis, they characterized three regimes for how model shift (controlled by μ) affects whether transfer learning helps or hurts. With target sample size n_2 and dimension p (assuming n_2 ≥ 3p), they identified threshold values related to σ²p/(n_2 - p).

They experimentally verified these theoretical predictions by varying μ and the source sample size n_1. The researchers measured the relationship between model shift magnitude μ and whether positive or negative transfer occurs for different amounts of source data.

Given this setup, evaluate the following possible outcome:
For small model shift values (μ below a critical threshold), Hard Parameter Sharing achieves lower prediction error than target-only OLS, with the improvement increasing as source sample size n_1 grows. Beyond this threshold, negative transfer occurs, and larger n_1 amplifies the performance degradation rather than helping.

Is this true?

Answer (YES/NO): NO